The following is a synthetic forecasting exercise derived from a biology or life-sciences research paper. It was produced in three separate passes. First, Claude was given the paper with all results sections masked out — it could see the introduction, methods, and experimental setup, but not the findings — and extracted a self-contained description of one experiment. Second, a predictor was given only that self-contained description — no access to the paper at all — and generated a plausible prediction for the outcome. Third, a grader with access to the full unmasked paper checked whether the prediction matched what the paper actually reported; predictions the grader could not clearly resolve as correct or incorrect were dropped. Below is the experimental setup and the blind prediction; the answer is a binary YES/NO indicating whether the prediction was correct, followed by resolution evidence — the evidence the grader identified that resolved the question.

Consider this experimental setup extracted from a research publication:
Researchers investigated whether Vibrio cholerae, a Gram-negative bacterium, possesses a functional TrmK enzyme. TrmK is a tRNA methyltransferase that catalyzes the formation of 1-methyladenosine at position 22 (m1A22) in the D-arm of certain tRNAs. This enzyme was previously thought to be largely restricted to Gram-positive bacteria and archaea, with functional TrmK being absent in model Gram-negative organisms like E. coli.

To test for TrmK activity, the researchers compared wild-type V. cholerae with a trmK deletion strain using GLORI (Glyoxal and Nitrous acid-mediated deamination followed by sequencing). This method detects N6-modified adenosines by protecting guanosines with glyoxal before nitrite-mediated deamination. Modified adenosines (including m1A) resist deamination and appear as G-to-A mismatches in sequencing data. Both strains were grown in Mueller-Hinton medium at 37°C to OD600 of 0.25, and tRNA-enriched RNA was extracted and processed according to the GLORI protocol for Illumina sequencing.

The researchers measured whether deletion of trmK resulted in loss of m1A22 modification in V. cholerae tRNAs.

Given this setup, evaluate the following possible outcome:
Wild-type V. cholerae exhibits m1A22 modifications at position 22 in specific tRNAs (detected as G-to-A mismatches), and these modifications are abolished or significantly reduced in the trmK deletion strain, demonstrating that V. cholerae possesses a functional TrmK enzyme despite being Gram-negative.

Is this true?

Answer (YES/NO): YES